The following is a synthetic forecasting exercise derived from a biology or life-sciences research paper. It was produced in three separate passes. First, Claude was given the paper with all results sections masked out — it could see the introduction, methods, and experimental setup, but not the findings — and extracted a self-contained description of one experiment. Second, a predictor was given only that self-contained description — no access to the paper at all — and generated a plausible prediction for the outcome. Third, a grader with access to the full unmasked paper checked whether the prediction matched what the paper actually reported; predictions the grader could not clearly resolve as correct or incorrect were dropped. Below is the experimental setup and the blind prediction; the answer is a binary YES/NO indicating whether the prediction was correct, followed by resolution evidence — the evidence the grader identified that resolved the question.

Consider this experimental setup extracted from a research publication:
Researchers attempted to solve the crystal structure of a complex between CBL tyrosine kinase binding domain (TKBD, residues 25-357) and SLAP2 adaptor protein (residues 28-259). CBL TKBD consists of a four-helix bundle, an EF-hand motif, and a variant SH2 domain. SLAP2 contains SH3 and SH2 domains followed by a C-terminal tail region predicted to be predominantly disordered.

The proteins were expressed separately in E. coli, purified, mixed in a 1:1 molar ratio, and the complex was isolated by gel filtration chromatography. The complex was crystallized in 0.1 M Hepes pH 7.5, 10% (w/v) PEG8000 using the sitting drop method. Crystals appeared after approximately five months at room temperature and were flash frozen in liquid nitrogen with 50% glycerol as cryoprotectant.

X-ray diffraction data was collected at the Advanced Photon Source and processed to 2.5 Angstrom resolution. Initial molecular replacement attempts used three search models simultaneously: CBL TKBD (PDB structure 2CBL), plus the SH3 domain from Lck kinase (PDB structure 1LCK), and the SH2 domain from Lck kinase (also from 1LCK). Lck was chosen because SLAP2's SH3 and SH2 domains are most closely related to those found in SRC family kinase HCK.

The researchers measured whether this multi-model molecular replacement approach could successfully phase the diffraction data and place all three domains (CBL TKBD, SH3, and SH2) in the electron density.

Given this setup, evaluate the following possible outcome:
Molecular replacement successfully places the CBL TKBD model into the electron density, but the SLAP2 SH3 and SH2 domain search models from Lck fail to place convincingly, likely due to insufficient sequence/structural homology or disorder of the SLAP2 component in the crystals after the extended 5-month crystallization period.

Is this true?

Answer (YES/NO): YES